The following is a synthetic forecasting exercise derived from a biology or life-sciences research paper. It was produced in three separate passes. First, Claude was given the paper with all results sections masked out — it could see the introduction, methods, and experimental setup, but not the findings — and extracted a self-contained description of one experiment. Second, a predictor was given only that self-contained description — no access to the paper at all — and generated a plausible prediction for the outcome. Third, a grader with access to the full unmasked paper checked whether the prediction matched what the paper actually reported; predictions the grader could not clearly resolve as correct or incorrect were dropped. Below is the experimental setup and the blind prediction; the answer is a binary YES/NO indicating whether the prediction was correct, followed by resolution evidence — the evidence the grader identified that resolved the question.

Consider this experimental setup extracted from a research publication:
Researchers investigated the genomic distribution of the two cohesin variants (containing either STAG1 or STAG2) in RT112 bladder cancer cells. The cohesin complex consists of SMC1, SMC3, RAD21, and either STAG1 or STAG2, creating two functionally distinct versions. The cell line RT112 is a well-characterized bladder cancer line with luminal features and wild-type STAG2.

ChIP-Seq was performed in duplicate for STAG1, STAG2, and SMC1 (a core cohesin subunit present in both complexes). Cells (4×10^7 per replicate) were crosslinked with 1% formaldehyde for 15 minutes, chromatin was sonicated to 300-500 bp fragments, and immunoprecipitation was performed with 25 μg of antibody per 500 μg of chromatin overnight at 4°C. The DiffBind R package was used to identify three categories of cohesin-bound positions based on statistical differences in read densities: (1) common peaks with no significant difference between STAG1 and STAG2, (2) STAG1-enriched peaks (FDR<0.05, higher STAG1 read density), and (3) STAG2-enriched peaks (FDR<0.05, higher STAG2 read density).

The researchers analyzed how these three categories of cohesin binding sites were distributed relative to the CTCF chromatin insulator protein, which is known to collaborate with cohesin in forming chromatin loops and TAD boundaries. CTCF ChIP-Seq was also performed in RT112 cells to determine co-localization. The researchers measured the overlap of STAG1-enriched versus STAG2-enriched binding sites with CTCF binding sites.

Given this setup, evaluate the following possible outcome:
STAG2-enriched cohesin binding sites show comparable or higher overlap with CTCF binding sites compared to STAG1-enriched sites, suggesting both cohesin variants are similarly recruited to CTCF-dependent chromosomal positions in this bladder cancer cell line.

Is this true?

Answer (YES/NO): NO